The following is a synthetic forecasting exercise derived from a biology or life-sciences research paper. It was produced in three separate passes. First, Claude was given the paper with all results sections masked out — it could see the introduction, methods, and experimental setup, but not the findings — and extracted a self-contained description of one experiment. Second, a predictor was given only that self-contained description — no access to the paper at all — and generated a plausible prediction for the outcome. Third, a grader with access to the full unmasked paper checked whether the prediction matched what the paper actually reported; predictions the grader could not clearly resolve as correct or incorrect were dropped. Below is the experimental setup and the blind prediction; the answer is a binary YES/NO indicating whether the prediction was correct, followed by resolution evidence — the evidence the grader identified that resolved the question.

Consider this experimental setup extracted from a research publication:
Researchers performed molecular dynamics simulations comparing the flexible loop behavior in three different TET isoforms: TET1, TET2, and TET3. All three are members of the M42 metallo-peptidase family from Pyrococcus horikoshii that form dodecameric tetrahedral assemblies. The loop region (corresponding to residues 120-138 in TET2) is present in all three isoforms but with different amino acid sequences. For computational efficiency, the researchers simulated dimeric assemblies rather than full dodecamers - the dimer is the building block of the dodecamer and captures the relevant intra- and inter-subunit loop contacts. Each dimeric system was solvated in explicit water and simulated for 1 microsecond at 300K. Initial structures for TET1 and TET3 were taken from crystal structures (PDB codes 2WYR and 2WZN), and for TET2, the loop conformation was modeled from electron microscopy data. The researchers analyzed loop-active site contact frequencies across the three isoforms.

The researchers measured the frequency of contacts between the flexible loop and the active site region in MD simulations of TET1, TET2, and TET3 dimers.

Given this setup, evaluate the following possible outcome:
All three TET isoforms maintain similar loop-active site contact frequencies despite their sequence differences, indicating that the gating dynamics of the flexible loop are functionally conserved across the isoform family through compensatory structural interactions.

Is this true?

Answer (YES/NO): NO